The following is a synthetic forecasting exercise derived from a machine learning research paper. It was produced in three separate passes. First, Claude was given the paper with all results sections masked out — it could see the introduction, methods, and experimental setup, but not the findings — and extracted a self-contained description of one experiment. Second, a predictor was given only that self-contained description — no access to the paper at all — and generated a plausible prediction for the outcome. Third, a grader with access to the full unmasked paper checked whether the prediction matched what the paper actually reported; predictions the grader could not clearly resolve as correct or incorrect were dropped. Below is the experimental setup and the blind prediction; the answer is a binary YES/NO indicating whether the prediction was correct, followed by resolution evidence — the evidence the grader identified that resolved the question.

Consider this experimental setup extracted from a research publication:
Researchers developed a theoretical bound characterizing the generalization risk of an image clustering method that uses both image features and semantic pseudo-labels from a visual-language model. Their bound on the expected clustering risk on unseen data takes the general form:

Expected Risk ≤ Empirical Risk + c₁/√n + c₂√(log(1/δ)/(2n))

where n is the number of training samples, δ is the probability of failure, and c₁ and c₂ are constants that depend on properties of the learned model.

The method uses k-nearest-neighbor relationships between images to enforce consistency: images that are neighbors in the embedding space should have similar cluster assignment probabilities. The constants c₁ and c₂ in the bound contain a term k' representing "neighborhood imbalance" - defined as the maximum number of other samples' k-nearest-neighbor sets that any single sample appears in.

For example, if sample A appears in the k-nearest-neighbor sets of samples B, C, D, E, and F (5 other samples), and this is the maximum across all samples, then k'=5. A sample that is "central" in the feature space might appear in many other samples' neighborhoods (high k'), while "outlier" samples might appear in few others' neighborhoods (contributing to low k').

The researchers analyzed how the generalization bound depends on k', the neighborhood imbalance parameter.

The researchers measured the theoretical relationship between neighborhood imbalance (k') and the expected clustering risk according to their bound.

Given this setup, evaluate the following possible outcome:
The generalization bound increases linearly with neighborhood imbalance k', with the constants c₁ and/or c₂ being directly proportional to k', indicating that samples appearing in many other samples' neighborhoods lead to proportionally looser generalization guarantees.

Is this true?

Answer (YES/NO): YES